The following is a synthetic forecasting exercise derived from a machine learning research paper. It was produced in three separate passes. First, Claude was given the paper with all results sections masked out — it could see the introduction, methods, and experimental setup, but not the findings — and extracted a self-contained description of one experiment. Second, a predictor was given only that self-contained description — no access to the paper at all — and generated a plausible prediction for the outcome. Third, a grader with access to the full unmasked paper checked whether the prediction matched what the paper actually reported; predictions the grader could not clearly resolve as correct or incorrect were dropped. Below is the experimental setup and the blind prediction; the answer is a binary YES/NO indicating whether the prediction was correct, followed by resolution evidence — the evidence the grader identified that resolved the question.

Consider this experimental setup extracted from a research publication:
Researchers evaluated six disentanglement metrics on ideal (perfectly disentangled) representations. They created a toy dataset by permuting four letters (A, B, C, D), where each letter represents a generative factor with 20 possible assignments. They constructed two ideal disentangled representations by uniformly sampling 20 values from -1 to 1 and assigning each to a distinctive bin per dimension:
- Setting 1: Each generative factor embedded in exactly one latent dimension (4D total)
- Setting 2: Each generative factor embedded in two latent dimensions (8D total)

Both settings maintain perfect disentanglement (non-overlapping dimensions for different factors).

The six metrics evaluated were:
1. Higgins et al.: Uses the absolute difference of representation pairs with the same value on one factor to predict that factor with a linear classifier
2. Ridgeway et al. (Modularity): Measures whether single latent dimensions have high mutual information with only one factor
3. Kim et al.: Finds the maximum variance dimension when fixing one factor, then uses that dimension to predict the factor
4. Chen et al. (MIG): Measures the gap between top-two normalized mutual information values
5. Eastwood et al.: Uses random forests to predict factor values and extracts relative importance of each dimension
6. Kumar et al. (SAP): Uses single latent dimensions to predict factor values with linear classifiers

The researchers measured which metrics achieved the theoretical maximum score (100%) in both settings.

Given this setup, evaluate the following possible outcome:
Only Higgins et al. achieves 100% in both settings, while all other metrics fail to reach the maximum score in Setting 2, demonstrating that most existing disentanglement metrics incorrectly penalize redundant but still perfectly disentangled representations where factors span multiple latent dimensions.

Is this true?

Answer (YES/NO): NO